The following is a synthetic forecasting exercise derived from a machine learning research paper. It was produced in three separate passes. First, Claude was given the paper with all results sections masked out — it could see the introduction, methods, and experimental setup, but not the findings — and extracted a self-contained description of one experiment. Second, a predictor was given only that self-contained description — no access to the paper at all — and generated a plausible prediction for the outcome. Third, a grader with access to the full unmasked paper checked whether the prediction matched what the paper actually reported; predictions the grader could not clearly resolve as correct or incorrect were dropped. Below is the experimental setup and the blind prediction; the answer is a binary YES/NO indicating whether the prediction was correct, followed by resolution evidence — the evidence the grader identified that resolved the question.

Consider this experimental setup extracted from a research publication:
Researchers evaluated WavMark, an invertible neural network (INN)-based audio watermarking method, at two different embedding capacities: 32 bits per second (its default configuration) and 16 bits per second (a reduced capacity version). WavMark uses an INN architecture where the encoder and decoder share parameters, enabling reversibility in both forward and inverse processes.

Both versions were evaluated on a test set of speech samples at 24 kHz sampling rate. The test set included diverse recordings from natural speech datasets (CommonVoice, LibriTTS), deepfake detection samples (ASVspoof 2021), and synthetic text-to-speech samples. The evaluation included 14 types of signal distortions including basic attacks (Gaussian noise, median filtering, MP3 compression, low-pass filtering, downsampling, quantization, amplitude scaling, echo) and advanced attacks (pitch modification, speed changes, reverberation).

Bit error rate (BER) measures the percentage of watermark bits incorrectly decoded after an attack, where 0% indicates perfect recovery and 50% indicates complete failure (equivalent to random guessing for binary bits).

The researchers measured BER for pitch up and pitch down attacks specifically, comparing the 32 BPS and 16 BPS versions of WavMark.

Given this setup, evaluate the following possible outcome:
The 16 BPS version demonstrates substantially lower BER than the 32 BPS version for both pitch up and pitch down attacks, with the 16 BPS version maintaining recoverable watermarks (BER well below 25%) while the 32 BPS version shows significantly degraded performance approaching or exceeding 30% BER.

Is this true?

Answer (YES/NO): YES